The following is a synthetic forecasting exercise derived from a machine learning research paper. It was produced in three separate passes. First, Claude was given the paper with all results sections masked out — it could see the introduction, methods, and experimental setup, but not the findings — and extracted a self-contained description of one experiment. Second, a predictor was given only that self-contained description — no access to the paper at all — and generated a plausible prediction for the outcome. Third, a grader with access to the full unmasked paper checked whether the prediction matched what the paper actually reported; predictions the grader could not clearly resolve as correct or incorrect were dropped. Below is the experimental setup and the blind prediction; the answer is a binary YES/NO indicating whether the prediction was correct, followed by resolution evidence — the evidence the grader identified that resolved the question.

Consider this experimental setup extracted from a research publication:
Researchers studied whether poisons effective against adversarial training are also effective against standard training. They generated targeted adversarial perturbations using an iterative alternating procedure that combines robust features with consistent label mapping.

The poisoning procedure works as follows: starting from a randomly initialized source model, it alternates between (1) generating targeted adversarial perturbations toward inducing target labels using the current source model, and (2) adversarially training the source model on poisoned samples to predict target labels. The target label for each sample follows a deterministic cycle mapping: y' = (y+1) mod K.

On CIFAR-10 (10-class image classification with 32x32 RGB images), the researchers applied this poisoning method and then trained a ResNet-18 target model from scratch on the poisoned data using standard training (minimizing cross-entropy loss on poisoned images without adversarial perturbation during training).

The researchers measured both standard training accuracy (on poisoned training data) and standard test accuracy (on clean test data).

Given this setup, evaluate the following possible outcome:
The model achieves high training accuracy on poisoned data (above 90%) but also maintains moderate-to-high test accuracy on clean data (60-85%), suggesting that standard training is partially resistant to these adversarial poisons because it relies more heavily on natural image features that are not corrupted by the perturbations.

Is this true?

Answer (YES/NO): NO